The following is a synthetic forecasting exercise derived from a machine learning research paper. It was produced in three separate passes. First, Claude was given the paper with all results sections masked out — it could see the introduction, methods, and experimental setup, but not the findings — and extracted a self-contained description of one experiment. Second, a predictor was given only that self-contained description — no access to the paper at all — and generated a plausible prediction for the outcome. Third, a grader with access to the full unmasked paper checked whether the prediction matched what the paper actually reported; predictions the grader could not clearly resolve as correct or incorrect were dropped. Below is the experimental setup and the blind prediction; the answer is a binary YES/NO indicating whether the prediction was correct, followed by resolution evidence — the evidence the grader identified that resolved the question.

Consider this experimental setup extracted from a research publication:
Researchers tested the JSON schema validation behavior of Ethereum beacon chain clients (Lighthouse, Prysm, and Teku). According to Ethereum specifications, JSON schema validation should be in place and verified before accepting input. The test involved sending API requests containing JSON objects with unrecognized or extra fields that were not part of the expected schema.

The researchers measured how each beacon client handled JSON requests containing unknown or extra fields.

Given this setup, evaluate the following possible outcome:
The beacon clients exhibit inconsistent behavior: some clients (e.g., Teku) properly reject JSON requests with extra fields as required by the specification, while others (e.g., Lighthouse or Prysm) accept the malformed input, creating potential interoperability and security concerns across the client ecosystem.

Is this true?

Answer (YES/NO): YES